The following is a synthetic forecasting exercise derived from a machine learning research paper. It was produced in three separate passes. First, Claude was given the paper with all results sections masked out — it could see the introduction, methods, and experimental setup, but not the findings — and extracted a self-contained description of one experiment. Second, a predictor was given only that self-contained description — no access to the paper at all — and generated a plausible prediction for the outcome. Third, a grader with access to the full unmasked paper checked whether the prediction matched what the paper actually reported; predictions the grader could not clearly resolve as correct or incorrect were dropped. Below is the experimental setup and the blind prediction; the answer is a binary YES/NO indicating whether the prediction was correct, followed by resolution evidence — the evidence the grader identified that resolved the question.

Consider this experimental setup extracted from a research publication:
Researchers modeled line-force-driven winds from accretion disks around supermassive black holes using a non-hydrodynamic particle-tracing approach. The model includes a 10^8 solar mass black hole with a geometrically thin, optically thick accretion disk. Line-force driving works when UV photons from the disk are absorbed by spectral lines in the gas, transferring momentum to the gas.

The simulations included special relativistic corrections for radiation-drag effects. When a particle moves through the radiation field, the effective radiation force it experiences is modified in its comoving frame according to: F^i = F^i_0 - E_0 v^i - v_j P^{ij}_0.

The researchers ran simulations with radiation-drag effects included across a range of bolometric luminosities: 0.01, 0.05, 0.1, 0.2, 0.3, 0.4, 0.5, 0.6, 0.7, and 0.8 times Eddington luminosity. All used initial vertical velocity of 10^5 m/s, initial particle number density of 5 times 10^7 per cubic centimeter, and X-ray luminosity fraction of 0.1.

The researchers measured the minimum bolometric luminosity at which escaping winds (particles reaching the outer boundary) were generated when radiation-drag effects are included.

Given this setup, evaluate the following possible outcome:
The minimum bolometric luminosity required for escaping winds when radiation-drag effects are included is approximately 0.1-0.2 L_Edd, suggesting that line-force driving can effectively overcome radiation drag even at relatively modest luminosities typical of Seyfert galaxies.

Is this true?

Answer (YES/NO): YES